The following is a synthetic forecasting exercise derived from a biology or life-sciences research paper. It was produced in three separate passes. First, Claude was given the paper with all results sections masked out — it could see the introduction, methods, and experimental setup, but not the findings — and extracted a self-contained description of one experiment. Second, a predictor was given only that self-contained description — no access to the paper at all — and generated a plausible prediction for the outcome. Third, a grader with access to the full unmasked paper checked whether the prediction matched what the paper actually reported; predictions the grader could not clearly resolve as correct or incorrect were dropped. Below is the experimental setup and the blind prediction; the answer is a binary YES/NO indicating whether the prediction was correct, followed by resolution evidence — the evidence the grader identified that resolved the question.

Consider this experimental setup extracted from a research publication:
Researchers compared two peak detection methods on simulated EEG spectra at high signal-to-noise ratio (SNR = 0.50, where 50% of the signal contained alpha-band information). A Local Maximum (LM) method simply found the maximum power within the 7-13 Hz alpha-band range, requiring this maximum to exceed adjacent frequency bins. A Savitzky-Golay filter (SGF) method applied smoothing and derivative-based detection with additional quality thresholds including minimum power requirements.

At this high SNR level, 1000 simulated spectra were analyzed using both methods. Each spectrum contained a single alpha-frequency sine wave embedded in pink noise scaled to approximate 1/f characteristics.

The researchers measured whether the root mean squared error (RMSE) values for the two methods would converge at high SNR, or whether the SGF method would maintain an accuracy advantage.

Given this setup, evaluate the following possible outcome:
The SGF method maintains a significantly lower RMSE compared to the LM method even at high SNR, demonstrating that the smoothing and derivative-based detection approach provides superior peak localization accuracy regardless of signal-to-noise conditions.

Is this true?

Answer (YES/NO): NO